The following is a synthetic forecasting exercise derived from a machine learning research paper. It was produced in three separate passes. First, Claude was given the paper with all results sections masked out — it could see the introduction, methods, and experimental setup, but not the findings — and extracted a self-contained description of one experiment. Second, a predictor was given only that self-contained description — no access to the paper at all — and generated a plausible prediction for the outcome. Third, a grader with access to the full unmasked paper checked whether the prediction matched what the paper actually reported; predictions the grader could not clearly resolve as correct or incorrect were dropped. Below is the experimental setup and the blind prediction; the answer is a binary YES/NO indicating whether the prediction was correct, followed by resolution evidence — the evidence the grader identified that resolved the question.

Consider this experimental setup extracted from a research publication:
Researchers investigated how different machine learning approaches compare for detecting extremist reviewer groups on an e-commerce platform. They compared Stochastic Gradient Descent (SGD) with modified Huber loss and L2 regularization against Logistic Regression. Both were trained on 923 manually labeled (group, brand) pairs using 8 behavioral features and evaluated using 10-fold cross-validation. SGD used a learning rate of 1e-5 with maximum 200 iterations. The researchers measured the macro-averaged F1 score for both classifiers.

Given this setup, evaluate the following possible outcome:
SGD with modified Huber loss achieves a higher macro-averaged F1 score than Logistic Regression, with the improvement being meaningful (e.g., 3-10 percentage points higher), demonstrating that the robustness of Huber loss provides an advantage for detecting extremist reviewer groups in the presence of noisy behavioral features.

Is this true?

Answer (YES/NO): YES